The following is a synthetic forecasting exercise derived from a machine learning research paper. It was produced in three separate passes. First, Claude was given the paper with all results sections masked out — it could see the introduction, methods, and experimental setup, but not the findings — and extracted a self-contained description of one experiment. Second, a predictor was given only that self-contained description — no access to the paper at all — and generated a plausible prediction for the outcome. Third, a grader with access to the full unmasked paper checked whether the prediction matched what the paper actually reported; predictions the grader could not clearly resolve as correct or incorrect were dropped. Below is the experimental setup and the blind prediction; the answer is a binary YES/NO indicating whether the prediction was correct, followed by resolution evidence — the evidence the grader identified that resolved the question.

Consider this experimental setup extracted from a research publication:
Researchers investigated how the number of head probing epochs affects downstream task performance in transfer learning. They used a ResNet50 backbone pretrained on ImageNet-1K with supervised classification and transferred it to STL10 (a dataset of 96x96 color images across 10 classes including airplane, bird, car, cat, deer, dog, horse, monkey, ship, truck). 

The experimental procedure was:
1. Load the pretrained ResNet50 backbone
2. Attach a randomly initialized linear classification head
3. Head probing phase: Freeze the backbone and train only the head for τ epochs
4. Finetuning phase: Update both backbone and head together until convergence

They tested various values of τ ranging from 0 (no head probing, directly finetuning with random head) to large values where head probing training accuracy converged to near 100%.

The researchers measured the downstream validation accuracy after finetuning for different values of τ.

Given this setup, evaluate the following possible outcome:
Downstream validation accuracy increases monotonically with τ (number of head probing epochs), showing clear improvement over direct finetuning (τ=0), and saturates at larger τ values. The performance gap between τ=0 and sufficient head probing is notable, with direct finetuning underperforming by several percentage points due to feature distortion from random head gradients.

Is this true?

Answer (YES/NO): NO